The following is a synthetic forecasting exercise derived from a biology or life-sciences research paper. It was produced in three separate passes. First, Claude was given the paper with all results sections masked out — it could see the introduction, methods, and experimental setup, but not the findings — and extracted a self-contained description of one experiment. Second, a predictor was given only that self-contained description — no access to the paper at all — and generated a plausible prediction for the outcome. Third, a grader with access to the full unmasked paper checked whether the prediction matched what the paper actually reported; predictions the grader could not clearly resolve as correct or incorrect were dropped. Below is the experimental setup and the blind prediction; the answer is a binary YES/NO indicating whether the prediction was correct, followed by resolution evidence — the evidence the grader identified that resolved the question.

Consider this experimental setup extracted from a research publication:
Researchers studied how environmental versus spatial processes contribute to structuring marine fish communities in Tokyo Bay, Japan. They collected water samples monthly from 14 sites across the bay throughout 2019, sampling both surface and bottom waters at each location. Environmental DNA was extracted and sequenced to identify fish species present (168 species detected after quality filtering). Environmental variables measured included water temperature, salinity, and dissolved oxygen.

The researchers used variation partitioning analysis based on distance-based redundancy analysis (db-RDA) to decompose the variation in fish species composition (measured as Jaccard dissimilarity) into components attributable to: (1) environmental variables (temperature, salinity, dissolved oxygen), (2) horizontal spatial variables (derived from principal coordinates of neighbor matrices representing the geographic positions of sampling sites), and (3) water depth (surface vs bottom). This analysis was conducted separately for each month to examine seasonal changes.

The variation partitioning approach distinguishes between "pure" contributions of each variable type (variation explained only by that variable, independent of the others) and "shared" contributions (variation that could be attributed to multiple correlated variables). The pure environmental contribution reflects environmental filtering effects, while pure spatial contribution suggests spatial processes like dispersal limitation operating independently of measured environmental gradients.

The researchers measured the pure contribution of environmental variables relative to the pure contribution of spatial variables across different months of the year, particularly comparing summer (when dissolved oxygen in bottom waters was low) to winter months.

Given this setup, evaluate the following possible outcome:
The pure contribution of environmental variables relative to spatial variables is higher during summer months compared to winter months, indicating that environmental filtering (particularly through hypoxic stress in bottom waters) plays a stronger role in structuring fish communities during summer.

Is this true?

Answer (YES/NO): NO